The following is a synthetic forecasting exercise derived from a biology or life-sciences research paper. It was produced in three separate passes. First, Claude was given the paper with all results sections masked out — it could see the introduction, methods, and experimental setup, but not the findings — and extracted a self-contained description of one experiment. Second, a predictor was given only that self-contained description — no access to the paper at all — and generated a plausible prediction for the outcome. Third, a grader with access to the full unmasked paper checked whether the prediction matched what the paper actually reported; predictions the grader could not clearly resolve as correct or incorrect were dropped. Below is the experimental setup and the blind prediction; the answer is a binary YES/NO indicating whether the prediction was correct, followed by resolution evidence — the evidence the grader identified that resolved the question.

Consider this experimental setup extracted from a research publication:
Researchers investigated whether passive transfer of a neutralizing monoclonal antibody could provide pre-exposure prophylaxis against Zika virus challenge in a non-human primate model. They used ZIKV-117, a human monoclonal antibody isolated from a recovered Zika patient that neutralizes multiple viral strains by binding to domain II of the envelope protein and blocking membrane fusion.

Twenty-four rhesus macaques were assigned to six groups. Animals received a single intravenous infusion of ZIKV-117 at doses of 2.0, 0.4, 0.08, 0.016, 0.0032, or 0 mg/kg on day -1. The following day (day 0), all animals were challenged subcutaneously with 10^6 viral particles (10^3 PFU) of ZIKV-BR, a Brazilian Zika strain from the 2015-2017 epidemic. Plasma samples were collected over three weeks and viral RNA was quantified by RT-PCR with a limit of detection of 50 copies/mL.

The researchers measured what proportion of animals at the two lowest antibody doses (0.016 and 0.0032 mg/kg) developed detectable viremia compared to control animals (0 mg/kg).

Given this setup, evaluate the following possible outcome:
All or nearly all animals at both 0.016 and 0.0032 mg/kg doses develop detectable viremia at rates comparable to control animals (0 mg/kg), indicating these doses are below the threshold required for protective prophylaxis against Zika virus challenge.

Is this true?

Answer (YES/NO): NO